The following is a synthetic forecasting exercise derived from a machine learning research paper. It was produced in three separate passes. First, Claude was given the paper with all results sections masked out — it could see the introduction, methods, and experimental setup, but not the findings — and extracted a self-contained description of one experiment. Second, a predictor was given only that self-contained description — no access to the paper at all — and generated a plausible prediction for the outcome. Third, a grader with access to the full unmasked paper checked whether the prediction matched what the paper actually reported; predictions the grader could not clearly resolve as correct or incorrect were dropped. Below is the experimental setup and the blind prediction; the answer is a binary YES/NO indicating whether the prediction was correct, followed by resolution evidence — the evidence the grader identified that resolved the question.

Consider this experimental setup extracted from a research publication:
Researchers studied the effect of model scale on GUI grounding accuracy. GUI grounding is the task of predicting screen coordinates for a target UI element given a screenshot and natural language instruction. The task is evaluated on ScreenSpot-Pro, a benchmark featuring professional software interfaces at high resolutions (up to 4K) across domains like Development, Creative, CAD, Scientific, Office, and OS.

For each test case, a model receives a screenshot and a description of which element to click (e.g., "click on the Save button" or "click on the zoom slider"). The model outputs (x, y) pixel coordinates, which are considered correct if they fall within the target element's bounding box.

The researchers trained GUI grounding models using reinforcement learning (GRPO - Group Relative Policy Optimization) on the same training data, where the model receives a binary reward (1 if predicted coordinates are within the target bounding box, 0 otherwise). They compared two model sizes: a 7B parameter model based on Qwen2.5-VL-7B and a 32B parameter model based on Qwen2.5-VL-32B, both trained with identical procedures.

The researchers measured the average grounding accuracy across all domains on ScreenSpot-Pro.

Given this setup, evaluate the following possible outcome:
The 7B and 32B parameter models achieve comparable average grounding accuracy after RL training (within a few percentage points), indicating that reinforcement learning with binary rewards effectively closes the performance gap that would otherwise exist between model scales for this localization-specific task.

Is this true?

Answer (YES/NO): NO